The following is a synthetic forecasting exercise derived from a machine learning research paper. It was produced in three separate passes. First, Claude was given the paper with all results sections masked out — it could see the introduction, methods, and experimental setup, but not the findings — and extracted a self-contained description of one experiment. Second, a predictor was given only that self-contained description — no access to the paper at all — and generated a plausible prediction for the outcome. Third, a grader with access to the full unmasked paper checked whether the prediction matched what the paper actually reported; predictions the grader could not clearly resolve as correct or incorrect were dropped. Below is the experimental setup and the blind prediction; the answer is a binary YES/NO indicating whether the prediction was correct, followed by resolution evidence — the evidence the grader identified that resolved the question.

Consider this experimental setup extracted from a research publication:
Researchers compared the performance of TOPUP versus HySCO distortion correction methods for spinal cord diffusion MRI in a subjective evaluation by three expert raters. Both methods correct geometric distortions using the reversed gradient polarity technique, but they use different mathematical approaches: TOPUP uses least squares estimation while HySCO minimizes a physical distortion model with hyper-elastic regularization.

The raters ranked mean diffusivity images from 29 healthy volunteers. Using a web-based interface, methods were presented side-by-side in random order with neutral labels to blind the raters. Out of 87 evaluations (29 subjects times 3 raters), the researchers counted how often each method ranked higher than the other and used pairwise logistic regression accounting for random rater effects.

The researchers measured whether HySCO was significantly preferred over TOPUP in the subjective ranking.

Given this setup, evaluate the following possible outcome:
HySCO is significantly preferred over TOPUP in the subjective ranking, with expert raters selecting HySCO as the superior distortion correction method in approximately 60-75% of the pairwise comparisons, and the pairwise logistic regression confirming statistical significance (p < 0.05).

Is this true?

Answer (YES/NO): NO